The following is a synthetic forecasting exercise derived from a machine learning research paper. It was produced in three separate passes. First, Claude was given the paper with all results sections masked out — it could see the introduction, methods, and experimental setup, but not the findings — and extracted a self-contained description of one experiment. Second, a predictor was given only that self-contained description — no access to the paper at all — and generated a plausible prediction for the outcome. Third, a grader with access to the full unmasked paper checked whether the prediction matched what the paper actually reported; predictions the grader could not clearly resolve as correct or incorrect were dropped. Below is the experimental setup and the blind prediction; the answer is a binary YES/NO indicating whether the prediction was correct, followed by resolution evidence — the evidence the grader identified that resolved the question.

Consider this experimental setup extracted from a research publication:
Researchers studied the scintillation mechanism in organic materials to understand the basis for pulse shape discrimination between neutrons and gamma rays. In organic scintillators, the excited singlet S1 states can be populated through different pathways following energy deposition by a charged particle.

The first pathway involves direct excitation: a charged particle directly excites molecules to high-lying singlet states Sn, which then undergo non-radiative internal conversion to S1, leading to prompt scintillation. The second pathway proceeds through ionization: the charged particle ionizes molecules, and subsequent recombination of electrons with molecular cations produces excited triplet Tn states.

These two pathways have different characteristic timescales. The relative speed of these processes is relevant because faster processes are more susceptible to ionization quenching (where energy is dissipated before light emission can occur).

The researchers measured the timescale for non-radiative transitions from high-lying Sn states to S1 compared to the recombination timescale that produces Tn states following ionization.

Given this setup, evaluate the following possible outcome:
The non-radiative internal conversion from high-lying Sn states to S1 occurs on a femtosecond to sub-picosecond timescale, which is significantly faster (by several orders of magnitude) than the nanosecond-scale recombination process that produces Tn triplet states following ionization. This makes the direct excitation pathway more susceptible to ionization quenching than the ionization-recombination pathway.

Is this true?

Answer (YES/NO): NO